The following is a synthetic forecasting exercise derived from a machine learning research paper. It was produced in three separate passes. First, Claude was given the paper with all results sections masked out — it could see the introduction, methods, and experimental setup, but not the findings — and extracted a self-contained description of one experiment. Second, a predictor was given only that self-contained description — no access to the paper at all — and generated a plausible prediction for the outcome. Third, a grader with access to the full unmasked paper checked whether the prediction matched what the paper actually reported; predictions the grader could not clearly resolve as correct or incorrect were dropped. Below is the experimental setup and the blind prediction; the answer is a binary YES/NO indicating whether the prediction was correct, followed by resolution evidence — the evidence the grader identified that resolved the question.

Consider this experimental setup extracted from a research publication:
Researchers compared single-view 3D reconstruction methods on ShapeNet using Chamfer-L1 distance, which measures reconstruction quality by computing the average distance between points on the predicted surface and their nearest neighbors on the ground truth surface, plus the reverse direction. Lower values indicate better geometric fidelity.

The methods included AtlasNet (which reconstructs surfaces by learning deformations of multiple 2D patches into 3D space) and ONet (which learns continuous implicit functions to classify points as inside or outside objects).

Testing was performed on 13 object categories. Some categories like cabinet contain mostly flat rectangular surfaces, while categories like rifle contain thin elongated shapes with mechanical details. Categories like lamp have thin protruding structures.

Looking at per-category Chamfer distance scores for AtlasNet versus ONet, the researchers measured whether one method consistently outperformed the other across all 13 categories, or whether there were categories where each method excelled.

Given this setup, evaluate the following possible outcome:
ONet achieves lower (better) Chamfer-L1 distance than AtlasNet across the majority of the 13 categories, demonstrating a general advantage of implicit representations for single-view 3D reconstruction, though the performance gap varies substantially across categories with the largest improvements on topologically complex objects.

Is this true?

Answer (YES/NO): NO